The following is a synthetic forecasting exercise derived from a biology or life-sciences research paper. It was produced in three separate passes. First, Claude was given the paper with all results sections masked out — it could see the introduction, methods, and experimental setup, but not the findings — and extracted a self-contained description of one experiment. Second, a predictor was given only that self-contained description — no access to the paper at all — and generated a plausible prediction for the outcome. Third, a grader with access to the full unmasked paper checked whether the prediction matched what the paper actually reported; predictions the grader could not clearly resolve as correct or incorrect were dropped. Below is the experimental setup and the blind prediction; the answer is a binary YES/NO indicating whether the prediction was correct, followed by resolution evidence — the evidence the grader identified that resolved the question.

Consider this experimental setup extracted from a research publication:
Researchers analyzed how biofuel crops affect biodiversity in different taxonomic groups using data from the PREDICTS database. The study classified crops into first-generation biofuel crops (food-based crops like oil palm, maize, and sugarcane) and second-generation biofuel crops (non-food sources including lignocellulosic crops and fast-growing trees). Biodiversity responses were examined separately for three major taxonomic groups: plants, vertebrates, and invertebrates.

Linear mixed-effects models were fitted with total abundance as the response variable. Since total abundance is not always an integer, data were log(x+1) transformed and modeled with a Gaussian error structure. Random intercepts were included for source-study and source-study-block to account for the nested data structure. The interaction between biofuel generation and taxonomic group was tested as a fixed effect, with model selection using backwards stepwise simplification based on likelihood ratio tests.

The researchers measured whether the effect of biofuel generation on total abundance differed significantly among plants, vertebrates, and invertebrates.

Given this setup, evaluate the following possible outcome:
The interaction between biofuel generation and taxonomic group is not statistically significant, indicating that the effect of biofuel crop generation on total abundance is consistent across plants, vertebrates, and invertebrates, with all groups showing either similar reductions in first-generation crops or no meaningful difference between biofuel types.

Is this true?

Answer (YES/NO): NO